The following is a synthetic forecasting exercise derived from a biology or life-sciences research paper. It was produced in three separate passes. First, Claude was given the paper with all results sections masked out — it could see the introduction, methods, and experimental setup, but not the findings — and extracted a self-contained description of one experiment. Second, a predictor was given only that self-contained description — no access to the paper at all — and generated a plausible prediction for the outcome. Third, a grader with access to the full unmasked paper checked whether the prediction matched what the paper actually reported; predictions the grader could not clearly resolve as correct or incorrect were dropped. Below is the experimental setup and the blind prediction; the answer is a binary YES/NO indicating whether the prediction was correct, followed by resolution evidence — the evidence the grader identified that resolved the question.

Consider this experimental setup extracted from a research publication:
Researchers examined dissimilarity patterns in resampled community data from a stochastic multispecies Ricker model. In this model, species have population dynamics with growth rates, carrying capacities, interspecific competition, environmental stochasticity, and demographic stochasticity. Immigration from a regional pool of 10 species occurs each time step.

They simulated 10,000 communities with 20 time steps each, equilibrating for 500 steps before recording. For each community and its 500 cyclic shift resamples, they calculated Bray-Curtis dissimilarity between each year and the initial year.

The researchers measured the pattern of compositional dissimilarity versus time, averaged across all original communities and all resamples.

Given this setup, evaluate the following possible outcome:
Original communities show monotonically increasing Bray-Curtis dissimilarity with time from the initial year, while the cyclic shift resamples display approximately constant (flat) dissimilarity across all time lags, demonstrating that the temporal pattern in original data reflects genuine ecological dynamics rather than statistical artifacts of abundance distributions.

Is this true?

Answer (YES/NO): NO